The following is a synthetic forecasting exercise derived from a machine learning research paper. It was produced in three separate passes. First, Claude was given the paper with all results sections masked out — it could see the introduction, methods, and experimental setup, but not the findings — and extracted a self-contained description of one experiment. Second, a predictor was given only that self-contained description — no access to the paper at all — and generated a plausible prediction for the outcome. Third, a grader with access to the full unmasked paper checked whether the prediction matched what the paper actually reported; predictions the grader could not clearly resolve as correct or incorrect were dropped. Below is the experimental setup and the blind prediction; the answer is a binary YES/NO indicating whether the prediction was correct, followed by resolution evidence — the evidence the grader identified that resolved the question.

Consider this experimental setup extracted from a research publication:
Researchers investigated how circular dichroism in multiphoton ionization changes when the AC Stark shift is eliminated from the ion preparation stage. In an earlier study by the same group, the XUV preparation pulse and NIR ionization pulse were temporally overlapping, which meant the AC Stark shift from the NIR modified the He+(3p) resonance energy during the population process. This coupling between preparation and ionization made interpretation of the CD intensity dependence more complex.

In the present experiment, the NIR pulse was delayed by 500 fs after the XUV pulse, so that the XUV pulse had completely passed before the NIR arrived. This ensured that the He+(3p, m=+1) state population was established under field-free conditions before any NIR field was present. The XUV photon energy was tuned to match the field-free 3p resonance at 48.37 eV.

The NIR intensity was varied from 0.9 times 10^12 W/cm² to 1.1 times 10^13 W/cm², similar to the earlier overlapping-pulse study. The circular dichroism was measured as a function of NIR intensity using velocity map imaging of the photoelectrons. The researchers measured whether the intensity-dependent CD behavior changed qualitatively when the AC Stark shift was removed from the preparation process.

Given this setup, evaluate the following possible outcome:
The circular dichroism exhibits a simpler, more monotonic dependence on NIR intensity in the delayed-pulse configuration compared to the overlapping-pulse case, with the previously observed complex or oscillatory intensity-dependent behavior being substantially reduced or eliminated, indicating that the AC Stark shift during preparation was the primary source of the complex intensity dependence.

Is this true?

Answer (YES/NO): NO